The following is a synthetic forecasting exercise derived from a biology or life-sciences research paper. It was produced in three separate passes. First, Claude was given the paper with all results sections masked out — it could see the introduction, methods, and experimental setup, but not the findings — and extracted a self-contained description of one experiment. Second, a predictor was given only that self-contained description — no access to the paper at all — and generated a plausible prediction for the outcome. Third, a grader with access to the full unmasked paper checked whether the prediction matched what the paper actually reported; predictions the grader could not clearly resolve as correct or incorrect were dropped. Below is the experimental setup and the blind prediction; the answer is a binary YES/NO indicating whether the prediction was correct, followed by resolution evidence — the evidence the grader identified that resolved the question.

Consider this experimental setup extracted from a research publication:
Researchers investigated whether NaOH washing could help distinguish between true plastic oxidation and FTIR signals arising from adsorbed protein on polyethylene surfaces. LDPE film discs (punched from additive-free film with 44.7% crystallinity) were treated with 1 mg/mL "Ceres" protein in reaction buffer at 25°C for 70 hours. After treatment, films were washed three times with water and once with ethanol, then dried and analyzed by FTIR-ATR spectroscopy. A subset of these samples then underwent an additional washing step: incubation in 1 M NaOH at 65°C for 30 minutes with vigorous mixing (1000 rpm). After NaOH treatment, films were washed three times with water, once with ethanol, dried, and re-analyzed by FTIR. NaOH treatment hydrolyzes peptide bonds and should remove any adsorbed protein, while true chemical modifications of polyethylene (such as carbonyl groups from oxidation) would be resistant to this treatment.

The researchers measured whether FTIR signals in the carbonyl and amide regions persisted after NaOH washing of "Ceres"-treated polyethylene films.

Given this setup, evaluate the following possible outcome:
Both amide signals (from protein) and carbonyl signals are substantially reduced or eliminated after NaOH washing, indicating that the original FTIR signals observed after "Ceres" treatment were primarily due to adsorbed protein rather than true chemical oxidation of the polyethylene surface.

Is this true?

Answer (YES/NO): NO